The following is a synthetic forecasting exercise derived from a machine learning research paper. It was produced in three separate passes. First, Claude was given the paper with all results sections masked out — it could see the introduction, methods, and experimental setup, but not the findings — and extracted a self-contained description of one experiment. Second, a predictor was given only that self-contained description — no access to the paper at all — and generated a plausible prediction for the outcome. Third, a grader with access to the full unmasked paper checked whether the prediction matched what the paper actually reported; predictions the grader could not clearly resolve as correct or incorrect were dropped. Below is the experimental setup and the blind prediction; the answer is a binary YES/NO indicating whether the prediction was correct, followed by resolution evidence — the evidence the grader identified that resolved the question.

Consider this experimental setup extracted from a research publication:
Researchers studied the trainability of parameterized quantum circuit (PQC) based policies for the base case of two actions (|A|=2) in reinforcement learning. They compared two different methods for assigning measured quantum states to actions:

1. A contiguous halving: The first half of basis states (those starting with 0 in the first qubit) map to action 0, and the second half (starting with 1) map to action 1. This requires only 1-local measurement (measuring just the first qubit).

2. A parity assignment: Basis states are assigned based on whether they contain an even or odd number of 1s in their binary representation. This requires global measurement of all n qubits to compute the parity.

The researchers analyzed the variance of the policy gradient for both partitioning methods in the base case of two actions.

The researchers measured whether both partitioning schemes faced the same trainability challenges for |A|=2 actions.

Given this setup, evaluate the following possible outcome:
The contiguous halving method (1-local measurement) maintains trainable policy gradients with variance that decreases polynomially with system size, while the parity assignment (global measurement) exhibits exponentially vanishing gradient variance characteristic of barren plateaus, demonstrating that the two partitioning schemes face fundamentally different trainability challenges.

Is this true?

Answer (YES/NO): YES